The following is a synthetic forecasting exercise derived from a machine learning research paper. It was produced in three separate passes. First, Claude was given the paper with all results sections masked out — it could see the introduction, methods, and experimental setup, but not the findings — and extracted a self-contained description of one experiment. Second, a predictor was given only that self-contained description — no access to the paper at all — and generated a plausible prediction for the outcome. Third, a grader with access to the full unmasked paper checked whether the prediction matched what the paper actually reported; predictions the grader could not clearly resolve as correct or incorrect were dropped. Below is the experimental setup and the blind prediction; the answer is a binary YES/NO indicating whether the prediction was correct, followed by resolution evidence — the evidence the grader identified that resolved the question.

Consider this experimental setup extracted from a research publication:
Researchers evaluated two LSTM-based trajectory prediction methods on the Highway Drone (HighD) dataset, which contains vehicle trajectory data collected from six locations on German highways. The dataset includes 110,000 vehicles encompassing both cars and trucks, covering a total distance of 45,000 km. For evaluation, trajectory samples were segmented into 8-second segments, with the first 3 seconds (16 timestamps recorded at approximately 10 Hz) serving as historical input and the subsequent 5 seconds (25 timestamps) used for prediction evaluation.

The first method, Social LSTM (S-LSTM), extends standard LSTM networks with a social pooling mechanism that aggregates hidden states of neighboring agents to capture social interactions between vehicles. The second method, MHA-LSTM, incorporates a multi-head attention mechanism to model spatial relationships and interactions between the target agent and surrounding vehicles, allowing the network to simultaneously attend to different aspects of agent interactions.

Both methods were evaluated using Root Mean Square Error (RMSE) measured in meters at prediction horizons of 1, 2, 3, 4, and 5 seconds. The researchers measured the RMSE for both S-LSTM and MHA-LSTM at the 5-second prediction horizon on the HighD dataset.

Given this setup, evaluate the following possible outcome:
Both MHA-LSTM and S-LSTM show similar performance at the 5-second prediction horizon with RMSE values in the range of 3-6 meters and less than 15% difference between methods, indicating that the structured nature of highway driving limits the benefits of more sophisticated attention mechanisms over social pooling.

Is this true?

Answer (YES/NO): NO